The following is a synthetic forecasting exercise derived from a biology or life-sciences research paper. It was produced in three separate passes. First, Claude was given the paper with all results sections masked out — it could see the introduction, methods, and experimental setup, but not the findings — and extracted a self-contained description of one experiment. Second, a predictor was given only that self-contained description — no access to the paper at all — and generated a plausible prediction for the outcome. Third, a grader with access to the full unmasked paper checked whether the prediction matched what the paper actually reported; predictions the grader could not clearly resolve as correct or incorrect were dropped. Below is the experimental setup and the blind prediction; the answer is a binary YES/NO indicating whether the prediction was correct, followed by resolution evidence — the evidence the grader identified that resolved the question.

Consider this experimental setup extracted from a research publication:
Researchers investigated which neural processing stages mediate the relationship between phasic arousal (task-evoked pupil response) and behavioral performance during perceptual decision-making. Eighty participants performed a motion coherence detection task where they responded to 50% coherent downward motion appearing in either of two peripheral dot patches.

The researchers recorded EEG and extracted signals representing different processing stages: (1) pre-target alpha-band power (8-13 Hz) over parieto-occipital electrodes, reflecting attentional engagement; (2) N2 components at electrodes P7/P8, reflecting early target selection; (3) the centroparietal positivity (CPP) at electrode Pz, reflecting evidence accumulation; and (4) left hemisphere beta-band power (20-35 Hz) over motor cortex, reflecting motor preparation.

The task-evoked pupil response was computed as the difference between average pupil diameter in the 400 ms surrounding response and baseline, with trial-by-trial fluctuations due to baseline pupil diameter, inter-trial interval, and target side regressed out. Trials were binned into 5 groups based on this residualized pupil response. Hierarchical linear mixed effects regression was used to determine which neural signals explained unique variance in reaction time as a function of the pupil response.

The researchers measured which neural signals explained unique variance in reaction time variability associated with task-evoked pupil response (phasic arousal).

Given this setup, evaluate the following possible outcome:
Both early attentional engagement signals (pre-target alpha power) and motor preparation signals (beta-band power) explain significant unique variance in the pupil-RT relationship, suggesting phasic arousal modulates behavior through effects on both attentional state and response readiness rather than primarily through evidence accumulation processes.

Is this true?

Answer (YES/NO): NO